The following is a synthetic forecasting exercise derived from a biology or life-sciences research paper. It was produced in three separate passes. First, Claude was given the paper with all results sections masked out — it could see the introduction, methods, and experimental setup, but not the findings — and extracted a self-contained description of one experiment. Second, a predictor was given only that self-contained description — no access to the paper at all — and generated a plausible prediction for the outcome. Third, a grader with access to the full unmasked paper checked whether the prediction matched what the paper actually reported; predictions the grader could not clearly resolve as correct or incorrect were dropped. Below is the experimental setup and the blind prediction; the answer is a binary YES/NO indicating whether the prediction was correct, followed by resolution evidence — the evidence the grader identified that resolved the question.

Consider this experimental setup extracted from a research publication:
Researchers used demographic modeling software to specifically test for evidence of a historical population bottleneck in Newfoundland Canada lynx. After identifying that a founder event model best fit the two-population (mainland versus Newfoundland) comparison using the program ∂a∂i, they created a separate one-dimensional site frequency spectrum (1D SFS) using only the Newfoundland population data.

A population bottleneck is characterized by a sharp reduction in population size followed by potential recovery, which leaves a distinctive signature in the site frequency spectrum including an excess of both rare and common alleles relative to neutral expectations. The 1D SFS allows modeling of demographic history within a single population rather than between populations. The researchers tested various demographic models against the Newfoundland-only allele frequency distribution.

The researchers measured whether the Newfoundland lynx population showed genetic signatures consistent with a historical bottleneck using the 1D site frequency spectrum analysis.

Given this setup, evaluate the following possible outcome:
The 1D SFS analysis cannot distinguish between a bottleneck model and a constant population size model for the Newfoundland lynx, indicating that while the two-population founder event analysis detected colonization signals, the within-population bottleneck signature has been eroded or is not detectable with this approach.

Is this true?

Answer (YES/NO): NO